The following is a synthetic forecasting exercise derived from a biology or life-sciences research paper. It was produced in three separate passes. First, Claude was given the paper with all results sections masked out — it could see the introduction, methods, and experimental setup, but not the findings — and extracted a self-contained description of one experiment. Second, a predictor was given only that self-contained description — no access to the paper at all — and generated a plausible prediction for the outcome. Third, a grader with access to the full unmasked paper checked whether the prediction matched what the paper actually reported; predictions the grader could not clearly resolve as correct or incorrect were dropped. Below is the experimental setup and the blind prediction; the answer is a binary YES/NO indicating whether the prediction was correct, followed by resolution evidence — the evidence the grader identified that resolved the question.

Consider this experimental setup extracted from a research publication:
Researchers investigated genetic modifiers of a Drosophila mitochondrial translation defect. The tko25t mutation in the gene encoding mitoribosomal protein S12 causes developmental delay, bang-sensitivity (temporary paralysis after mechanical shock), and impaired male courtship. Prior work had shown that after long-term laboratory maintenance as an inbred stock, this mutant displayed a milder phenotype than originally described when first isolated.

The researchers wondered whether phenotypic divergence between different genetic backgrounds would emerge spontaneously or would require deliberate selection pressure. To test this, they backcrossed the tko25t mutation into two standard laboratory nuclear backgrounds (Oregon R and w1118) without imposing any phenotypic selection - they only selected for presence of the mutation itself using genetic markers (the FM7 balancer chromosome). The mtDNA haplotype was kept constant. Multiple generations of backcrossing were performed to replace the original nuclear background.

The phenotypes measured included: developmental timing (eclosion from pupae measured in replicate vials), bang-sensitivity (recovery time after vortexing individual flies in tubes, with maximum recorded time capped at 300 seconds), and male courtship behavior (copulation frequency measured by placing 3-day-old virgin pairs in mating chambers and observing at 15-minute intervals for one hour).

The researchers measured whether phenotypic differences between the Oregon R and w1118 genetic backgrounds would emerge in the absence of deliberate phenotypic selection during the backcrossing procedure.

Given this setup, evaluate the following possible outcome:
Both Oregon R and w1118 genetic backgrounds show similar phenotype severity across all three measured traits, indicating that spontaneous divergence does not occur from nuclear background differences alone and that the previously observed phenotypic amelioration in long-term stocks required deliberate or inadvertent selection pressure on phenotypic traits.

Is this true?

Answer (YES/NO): NO